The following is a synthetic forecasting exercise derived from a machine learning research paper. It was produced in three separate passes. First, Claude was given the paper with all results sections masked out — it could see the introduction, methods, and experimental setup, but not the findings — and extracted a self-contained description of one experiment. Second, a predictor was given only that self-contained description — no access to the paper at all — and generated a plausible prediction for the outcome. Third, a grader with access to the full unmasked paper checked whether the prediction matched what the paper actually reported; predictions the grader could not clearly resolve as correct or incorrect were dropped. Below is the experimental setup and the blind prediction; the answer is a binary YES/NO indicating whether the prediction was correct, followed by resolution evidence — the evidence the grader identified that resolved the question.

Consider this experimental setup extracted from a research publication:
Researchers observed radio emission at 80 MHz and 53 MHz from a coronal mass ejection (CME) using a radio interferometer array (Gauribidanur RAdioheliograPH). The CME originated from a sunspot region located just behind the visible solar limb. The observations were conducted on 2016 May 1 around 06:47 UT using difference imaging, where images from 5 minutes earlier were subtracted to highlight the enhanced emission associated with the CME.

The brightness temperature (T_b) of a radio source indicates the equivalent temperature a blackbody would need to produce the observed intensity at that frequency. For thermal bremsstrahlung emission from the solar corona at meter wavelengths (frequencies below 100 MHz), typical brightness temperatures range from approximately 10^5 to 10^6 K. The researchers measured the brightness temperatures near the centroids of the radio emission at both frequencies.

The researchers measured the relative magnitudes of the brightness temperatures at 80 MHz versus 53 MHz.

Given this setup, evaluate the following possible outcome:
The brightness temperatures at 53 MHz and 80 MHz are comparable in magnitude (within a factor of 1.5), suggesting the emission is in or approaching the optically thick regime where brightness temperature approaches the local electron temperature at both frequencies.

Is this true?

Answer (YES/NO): NO